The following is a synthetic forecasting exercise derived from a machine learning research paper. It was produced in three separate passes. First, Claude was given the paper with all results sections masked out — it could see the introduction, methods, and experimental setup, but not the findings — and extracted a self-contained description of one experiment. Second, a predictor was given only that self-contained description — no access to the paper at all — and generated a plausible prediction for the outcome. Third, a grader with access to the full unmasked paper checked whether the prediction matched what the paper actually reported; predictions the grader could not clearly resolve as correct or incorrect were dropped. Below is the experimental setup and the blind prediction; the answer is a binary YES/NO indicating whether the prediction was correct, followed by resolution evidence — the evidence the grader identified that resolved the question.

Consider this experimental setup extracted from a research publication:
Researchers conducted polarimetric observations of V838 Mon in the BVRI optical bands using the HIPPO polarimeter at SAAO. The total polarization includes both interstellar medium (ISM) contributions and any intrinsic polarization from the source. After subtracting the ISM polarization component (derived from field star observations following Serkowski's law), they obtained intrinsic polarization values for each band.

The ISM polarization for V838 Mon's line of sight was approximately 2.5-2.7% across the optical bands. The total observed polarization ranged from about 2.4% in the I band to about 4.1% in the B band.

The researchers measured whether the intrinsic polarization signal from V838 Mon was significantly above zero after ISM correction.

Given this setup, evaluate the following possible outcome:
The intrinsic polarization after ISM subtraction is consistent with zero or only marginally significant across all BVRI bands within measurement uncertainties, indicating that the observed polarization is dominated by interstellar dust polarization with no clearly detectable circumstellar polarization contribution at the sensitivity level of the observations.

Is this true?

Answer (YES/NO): YES